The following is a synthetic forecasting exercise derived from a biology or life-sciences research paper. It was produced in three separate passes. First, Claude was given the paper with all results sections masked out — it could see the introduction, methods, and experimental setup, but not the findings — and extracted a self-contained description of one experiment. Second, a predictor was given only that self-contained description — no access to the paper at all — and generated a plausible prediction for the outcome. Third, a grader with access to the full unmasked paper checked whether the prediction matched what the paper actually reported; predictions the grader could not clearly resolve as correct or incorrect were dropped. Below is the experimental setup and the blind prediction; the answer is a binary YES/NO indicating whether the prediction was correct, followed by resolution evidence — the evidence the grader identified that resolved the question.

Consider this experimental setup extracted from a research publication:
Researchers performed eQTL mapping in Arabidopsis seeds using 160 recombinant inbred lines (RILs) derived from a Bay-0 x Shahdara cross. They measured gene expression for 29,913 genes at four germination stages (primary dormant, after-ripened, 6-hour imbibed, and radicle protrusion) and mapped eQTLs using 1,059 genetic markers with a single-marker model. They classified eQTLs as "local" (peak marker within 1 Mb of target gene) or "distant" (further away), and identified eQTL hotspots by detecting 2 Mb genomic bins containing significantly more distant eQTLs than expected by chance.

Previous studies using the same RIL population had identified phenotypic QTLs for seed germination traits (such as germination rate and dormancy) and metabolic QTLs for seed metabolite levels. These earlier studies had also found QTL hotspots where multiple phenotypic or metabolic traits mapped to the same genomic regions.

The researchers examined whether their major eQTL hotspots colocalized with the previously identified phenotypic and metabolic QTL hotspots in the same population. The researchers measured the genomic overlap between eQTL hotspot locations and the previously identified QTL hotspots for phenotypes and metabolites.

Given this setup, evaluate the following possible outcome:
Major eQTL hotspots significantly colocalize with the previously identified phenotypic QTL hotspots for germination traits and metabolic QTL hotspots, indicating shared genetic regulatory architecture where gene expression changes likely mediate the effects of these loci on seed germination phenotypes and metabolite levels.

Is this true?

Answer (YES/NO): YES